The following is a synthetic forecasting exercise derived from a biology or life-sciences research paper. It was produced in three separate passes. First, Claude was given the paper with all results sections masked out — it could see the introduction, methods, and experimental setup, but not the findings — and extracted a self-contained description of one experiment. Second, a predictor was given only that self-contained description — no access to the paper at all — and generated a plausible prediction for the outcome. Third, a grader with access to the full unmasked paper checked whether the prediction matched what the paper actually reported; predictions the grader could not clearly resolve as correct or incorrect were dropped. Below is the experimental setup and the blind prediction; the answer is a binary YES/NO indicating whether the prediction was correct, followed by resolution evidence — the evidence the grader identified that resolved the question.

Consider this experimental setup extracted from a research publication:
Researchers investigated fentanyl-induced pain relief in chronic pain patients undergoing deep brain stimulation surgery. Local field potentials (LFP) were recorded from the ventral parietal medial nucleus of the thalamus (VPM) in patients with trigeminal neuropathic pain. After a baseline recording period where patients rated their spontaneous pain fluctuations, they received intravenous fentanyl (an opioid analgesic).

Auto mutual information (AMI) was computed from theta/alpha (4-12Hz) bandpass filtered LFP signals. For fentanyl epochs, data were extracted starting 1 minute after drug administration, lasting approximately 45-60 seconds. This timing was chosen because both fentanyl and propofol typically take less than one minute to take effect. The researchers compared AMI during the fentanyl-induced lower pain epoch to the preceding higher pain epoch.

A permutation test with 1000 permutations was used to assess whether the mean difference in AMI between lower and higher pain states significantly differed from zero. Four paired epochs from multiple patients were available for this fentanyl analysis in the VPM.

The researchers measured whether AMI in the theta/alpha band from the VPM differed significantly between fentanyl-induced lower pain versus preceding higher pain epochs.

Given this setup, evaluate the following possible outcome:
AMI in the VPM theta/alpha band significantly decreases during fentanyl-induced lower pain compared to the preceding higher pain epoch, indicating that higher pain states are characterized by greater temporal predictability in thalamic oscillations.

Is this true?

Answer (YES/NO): YES